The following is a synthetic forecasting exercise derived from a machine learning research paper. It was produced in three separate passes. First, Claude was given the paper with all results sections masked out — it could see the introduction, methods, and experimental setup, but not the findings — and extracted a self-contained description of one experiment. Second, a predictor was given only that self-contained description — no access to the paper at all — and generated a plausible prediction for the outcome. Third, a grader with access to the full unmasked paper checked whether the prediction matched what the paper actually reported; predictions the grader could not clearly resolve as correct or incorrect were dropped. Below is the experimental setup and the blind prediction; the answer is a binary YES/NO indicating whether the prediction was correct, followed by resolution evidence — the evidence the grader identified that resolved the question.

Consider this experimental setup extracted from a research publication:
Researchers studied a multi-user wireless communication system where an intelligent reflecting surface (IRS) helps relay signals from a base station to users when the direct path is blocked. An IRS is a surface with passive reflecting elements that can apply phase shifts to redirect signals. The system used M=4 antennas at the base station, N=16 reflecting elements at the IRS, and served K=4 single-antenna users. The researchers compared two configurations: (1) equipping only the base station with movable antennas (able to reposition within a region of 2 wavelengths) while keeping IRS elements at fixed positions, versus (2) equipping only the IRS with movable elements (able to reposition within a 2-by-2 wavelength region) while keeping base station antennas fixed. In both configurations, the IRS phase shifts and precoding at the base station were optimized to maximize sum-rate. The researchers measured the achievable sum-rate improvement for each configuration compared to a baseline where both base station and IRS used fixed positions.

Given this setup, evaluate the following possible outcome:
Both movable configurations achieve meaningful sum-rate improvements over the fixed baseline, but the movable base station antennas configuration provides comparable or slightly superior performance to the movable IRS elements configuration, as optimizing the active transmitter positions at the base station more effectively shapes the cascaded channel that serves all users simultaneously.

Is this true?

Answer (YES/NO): NO